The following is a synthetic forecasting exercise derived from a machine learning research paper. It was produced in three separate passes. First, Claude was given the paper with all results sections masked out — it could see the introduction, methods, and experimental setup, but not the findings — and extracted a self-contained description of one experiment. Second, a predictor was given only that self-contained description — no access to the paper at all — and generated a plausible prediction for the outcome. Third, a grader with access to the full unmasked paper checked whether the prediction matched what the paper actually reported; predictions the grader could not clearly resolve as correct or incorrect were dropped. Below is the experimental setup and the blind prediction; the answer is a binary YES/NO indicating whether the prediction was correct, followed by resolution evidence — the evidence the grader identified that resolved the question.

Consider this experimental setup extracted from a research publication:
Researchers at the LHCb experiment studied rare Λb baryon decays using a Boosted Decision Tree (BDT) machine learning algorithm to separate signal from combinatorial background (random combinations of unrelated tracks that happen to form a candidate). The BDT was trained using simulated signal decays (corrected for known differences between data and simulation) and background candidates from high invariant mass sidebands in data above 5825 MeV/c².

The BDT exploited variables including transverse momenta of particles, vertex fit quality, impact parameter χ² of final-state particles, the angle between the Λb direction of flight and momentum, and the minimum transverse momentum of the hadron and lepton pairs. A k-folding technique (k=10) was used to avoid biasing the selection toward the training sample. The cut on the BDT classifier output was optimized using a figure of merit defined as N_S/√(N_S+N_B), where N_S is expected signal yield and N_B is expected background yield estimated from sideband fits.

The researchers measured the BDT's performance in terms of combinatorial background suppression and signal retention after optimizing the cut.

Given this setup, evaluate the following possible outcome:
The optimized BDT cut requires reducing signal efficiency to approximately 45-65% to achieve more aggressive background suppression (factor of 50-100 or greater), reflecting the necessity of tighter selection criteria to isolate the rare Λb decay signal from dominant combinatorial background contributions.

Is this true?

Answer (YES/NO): NO